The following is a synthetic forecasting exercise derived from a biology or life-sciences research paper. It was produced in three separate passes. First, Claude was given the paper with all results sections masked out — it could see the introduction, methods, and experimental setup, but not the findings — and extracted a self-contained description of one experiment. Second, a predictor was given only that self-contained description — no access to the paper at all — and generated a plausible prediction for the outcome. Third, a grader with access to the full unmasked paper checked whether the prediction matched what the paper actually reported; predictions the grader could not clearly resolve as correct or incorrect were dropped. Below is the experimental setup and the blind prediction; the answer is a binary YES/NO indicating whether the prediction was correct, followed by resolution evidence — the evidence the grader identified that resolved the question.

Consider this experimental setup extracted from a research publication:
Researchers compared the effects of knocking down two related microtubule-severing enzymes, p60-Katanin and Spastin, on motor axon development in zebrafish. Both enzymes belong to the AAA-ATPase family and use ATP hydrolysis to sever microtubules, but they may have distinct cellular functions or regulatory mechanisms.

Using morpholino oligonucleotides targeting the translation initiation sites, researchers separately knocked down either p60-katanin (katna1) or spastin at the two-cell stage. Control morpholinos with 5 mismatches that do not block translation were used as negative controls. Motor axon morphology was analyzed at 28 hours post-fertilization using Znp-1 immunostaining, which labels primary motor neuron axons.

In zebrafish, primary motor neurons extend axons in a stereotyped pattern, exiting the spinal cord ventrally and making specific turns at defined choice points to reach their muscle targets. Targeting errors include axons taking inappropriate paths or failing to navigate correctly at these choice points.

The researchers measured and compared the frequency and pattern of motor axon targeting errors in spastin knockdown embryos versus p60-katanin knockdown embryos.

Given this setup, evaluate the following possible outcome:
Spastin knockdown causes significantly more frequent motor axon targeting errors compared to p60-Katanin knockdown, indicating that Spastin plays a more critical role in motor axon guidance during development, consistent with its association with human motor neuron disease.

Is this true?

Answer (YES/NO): NO